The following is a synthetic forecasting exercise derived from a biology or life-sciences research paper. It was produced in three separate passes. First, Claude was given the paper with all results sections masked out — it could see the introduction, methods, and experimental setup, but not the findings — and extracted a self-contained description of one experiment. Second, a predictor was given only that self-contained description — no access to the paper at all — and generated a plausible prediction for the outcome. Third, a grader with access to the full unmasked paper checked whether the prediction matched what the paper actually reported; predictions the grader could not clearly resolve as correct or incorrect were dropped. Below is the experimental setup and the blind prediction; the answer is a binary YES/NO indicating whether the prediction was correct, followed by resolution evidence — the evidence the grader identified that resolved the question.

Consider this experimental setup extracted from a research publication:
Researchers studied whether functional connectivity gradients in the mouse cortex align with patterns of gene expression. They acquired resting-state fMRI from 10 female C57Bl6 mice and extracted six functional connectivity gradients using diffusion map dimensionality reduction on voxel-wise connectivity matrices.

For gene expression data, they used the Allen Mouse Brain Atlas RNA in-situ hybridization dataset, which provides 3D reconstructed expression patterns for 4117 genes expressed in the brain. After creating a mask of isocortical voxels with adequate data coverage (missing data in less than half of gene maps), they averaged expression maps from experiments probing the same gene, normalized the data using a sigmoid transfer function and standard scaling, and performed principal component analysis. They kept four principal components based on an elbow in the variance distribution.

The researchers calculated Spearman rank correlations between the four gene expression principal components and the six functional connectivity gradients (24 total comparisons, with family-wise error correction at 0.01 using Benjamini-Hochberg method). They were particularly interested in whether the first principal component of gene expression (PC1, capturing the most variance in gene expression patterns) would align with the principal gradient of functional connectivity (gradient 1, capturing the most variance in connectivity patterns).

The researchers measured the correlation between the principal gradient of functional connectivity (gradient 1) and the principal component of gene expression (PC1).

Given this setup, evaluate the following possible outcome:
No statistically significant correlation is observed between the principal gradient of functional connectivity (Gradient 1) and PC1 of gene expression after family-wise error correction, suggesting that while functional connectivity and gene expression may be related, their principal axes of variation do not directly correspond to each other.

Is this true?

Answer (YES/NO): YES